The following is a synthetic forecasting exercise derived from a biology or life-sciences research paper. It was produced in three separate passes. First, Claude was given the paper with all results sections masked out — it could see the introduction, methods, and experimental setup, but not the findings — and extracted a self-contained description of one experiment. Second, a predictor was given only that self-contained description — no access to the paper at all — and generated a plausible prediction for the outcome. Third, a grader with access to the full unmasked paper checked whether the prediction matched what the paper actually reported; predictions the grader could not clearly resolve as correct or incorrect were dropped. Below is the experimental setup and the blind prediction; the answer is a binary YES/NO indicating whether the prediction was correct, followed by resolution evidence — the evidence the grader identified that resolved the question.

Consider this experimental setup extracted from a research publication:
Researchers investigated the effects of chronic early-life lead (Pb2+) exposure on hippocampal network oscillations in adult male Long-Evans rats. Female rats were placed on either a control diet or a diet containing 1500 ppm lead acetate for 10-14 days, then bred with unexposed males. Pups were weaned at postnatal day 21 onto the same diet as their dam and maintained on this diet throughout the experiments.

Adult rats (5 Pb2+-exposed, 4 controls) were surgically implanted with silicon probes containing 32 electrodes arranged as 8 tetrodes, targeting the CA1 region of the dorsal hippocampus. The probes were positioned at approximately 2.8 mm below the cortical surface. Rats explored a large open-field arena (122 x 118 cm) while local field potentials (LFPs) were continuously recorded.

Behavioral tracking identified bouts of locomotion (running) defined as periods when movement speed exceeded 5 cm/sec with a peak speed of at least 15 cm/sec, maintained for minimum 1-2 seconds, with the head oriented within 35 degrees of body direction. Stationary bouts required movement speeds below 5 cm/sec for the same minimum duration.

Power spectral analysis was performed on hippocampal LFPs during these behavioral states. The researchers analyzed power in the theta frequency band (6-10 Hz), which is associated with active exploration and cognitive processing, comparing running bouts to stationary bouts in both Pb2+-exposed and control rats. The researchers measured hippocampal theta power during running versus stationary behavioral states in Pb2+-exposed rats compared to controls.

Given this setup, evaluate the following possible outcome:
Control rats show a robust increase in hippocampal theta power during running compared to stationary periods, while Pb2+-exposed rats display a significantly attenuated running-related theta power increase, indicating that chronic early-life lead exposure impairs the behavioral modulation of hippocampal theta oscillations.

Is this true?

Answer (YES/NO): NO